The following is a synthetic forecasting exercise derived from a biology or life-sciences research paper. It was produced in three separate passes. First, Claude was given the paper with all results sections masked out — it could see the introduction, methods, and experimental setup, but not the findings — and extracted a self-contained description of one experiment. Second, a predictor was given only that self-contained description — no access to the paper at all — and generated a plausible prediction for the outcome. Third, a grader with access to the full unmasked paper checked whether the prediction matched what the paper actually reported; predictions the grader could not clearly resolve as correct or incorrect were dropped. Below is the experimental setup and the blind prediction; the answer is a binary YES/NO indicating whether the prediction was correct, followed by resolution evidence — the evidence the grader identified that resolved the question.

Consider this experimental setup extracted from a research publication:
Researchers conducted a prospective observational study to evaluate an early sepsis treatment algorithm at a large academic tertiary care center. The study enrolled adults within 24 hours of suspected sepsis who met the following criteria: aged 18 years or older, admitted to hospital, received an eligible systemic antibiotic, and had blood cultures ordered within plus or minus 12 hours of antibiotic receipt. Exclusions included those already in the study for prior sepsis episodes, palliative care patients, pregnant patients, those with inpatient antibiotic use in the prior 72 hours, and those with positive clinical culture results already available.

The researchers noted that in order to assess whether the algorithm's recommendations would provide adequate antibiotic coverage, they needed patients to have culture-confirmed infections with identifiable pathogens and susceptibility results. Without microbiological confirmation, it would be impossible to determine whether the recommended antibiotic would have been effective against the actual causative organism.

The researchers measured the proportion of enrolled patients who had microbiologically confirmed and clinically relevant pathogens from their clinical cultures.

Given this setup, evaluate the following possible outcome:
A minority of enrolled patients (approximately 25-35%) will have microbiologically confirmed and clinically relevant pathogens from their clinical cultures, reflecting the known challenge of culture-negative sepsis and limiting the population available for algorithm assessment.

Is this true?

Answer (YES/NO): NO